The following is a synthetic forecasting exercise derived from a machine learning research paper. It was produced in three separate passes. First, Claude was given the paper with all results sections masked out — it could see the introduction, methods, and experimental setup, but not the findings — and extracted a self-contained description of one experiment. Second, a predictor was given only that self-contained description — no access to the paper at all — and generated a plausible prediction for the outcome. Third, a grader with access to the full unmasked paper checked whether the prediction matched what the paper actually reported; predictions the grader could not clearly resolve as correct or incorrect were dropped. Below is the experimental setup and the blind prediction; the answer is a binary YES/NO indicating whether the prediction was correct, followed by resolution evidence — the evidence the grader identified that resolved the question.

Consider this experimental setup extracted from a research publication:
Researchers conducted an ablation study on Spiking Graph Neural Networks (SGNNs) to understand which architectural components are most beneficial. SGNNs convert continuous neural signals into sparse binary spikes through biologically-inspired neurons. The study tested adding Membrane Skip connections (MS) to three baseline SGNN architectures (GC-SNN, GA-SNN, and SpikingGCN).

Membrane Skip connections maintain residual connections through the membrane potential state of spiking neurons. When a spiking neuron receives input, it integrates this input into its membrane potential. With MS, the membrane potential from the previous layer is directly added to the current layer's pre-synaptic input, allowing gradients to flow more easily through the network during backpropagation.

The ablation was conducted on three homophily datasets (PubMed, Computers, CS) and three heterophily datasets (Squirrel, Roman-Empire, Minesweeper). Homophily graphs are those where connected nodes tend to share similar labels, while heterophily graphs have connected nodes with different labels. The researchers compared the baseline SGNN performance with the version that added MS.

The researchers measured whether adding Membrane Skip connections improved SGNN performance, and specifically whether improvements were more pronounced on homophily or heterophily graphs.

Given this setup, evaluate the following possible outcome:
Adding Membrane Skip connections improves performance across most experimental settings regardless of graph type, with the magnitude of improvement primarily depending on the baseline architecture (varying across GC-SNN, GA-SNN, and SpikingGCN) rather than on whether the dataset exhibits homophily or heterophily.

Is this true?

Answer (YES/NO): NO